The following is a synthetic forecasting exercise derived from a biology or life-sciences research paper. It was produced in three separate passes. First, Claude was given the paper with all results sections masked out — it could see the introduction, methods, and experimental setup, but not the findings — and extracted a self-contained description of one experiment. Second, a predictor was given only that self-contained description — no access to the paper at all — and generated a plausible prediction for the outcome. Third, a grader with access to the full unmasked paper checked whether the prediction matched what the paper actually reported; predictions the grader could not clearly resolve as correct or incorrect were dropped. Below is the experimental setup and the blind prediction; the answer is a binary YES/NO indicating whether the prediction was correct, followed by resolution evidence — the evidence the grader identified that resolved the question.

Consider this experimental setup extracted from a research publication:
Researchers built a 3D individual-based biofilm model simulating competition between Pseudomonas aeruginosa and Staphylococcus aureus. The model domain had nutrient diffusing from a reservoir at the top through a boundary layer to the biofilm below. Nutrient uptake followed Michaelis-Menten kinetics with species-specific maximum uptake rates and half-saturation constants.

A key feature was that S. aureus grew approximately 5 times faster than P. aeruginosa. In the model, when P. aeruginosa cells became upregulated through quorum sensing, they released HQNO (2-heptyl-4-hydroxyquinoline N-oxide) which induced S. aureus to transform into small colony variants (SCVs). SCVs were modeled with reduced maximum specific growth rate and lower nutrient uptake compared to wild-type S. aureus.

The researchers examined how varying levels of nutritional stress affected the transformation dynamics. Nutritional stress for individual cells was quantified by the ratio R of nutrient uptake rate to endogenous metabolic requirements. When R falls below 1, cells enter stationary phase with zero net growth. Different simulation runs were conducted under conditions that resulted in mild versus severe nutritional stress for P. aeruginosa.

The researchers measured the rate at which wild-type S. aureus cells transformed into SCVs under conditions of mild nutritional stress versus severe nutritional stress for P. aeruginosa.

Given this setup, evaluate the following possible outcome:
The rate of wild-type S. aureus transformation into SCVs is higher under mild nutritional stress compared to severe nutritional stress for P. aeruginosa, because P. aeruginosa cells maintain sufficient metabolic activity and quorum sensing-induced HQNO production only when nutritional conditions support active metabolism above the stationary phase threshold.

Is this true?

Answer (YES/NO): NO